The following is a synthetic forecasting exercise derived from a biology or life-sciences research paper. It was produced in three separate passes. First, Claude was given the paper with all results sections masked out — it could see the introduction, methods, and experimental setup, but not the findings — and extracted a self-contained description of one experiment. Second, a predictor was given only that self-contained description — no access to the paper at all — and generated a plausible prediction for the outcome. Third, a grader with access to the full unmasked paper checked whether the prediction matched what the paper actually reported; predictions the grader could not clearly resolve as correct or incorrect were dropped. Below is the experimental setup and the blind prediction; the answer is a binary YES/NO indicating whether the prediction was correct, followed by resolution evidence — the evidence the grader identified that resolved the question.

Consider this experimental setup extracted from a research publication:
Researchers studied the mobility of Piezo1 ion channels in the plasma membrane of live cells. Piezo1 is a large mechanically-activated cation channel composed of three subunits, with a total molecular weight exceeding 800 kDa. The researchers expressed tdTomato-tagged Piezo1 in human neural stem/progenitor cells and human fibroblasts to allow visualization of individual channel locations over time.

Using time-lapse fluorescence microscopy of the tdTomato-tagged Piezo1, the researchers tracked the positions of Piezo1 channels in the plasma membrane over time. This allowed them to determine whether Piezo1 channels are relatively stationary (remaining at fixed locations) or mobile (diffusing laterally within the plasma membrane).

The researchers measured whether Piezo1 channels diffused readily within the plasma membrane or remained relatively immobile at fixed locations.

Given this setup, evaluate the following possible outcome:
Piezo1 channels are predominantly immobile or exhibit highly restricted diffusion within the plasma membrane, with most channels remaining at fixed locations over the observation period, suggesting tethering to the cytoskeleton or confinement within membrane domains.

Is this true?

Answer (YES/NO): NO